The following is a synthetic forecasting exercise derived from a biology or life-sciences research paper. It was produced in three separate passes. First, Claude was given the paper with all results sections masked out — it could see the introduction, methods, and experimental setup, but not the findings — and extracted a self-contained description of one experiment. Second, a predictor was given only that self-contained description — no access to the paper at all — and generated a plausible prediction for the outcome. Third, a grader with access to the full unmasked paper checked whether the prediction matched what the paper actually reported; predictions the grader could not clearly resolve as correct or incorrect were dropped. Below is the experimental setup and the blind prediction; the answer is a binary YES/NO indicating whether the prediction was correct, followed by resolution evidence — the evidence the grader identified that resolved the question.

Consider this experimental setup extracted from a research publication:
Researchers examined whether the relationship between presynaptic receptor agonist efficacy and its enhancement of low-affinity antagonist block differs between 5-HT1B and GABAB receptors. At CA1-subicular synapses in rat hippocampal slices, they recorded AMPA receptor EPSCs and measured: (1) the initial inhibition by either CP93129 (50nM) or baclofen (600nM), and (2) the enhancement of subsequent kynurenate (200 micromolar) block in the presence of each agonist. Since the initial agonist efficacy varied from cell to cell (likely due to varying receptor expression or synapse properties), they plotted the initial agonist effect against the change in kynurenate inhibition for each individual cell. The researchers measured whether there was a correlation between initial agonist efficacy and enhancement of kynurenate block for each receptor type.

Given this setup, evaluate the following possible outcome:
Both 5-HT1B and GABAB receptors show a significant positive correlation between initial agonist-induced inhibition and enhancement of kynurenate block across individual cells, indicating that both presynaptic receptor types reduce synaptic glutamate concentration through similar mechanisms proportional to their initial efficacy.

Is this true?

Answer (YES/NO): NO